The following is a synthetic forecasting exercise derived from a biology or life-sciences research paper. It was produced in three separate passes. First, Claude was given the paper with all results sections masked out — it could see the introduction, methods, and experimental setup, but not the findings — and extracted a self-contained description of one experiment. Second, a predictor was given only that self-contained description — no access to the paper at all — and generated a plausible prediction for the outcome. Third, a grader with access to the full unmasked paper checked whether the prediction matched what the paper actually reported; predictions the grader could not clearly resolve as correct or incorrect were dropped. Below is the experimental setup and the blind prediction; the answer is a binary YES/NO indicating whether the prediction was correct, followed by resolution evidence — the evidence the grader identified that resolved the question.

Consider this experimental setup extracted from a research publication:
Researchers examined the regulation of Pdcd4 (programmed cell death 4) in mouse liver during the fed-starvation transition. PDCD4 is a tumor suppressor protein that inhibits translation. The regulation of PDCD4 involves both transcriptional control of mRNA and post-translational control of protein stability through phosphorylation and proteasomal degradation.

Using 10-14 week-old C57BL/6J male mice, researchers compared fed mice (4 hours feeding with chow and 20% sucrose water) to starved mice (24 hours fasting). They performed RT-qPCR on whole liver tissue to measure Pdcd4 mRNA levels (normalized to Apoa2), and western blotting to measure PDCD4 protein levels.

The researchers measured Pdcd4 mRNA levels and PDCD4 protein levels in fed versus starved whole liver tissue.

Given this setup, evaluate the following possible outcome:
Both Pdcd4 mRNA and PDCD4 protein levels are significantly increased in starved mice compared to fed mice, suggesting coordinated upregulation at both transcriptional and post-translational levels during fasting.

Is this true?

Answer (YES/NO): NO